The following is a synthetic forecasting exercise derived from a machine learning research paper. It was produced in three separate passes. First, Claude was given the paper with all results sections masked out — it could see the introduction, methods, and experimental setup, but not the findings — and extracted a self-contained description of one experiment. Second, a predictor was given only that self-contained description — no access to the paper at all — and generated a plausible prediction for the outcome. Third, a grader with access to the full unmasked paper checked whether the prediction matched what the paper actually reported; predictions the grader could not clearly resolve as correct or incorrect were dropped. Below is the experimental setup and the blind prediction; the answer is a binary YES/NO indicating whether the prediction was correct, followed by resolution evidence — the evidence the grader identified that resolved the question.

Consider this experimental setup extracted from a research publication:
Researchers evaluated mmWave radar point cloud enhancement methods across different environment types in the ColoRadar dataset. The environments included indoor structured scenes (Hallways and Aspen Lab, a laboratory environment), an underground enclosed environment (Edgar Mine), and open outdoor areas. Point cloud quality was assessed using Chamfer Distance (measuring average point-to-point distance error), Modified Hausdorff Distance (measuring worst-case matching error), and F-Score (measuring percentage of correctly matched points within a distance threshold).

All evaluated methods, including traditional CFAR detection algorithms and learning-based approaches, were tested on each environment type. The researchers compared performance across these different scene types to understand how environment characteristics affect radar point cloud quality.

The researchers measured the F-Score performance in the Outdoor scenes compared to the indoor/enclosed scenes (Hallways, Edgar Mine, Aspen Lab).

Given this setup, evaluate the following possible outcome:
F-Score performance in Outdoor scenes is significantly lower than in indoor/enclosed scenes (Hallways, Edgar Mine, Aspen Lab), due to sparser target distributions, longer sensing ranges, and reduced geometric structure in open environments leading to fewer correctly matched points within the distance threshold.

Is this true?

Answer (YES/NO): YES